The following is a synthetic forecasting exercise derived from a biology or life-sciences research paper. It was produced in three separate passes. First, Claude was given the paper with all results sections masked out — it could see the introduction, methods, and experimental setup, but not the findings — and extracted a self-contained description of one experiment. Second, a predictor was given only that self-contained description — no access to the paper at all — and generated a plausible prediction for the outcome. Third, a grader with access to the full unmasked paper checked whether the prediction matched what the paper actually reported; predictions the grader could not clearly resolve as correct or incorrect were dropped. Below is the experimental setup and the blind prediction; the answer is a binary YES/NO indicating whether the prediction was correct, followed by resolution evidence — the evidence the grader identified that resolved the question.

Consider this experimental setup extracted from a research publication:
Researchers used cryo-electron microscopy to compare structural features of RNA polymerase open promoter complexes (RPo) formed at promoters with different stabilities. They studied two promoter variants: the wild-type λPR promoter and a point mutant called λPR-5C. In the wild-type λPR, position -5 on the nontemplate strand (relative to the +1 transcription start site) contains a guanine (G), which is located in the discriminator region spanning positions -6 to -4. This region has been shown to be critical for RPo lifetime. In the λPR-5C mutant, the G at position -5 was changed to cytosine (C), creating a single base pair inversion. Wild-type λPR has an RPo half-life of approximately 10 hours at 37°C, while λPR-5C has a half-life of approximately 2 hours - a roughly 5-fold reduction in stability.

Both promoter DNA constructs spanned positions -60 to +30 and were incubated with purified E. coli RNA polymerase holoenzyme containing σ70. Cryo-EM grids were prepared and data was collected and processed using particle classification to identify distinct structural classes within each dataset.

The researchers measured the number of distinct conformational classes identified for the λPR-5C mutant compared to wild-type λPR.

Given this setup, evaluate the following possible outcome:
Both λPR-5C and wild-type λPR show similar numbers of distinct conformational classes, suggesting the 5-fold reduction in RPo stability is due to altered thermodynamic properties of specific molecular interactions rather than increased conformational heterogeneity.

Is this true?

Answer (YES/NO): NO